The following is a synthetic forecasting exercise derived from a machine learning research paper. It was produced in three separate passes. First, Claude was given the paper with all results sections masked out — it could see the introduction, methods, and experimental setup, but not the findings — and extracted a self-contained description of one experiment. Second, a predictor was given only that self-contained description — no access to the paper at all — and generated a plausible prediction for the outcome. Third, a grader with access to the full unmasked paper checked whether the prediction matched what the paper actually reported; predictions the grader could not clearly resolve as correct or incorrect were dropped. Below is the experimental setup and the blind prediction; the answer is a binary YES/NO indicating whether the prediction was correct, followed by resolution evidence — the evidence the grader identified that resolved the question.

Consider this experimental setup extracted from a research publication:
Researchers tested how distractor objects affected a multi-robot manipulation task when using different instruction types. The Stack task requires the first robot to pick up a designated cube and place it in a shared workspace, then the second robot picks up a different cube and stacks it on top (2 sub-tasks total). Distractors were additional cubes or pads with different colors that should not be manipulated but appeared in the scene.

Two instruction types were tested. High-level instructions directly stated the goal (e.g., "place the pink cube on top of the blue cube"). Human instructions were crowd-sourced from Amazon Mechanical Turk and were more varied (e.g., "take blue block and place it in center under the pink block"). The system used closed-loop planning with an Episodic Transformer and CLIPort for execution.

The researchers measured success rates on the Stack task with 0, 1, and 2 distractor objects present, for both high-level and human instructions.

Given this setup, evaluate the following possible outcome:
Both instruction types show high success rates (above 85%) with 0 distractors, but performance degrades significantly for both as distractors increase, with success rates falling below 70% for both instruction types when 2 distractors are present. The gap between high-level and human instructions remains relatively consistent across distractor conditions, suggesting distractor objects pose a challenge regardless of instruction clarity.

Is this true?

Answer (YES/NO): NO